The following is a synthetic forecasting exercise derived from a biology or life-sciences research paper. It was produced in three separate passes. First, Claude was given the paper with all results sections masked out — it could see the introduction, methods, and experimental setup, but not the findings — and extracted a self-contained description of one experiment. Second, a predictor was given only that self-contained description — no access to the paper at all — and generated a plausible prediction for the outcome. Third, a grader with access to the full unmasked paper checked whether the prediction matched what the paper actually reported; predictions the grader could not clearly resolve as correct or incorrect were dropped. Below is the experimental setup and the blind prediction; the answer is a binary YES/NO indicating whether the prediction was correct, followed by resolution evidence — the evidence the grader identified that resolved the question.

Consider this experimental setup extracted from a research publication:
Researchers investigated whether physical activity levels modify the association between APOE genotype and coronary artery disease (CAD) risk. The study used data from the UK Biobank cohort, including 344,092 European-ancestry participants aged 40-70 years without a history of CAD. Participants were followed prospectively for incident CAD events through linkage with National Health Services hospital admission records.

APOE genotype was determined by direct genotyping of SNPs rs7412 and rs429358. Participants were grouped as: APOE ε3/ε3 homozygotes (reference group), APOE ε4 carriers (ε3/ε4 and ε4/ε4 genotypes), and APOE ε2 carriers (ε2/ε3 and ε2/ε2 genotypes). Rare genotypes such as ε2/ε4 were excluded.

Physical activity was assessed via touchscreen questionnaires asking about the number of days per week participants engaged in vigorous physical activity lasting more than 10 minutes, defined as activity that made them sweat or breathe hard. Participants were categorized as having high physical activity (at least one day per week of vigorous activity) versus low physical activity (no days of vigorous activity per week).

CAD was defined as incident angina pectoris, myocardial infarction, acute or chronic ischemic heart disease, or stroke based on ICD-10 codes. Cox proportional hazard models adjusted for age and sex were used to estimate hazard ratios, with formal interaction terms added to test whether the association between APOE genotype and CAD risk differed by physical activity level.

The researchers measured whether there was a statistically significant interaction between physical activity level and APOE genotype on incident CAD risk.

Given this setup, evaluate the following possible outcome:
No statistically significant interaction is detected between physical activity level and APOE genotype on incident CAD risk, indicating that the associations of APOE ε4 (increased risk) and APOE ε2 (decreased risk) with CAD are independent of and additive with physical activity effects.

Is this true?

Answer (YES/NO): YES